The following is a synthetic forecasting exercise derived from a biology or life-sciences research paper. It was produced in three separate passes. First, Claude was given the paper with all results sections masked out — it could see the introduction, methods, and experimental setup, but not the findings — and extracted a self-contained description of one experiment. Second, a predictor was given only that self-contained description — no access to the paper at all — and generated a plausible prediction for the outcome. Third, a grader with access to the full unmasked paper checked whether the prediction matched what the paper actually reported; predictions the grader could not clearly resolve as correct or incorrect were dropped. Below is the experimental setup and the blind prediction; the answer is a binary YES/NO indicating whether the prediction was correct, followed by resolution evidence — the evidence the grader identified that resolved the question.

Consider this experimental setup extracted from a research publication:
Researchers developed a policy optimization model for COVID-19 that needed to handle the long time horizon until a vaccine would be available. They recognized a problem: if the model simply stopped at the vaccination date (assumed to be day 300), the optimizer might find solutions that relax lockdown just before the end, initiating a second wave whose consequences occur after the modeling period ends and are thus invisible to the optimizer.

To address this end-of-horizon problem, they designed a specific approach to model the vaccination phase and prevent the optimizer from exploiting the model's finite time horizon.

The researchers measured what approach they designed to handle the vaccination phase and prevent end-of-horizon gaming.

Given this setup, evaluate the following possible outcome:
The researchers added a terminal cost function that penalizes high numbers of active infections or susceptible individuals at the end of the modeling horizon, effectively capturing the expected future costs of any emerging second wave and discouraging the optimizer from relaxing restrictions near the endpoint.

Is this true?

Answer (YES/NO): NO